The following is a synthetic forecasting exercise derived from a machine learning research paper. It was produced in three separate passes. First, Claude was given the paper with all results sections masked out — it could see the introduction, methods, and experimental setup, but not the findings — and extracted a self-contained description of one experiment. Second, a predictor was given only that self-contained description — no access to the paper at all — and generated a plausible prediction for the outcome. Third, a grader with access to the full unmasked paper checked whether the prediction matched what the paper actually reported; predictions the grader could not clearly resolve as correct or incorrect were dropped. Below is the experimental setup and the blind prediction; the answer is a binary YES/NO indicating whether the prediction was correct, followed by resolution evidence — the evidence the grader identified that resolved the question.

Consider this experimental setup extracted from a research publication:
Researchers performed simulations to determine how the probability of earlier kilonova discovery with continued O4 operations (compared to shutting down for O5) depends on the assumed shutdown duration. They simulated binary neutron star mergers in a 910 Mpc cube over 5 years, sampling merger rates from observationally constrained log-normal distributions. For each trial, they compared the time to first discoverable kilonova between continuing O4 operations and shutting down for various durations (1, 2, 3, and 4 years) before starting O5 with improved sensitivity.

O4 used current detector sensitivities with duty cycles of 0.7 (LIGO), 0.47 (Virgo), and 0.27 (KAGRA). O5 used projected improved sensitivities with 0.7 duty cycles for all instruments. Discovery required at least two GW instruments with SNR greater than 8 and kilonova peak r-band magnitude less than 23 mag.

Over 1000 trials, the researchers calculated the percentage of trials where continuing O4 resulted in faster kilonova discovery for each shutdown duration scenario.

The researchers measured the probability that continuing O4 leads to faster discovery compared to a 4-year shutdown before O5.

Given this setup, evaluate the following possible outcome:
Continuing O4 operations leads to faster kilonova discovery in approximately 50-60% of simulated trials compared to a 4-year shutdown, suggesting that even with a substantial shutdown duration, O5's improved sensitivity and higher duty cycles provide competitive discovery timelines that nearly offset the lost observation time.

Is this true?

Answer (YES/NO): NO